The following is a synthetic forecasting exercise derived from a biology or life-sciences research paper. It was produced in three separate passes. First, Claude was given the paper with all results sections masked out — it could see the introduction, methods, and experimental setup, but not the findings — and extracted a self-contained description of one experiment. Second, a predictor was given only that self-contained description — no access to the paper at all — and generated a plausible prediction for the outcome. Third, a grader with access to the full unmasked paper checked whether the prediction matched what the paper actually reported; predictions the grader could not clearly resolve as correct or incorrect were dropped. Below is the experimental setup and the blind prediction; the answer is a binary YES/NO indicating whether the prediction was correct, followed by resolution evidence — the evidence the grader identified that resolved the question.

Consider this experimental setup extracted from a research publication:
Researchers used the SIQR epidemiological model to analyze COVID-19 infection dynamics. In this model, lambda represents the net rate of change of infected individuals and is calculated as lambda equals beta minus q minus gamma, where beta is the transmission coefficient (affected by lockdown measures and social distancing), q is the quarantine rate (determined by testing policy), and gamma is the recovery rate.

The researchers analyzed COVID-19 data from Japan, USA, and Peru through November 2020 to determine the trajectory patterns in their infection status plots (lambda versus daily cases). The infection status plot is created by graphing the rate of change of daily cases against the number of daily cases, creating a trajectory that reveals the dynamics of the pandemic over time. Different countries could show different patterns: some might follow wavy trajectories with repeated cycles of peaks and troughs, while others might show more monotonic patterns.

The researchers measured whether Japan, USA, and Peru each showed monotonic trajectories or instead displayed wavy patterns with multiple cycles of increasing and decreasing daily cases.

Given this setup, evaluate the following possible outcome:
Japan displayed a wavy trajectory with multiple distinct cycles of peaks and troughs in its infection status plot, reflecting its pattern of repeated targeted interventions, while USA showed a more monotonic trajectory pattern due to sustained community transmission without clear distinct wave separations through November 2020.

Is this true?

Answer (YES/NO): NO